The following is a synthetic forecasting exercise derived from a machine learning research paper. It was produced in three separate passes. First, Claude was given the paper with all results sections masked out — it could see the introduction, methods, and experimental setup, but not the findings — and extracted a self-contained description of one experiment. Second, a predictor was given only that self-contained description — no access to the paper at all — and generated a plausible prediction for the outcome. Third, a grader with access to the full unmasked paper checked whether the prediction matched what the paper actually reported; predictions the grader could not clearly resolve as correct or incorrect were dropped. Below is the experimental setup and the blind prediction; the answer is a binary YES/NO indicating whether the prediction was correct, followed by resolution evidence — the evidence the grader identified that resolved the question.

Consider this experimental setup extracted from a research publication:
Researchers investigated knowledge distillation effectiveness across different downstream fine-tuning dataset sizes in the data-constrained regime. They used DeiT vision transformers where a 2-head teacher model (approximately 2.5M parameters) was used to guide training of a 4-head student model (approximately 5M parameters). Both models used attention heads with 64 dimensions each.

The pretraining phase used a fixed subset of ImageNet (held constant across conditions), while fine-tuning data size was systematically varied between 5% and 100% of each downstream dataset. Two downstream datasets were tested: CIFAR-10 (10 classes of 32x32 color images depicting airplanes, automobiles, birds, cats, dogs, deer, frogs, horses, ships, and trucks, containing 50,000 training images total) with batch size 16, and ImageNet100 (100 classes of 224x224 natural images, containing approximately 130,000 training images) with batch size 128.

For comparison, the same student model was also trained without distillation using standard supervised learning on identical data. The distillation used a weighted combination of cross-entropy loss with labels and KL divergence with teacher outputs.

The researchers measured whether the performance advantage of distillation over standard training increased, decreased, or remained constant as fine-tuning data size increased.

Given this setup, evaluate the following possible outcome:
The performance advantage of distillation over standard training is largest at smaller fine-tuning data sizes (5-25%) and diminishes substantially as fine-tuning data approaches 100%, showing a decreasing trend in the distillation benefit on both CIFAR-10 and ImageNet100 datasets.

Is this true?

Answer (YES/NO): YES